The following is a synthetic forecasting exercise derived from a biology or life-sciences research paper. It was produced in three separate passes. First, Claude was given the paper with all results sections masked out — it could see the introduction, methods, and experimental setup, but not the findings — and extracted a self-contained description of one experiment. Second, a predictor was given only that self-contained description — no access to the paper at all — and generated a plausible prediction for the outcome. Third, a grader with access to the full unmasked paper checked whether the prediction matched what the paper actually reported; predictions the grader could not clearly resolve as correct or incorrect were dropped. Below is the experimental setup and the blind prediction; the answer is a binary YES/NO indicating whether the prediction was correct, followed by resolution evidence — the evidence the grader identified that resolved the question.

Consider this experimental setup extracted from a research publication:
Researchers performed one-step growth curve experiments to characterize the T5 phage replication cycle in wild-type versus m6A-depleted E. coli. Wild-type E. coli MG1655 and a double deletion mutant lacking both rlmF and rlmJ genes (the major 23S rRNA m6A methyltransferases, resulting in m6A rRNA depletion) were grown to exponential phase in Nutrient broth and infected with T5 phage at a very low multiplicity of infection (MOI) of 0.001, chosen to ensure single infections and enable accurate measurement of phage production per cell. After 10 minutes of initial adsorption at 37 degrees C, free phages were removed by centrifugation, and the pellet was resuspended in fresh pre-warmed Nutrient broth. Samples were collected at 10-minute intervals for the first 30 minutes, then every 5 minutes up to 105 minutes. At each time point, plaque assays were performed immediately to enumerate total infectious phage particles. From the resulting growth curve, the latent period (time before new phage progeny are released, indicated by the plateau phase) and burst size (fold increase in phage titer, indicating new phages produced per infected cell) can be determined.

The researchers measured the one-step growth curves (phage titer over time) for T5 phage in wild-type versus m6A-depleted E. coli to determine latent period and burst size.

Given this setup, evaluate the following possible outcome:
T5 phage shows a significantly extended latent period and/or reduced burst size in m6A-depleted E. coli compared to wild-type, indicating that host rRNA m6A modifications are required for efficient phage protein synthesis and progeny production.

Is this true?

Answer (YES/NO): NO